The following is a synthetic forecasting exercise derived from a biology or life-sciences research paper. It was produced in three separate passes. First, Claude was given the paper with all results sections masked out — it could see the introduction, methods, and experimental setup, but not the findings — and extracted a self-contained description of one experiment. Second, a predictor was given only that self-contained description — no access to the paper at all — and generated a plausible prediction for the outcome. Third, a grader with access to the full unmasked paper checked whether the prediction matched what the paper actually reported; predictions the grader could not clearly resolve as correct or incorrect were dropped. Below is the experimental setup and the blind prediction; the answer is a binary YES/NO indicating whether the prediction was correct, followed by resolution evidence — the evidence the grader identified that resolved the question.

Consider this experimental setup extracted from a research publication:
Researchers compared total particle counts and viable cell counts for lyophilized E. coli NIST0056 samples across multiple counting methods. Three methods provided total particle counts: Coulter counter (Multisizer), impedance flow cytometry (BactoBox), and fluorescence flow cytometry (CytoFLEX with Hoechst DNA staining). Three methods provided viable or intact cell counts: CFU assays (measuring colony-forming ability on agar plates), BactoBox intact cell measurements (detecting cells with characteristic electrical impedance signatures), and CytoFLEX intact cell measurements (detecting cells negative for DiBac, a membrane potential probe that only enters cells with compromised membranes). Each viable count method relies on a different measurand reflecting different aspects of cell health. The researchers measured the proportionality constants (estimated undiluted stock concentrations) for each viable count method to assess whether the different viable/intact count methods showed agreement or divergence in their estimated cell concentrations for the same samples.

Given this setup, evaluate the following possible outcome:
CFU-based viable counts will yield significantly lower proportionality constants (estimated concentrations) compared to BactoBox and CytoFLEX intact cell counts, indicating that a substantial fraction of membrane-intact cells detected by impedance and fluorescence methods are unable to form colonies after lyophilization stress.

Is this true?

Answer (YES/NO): YES